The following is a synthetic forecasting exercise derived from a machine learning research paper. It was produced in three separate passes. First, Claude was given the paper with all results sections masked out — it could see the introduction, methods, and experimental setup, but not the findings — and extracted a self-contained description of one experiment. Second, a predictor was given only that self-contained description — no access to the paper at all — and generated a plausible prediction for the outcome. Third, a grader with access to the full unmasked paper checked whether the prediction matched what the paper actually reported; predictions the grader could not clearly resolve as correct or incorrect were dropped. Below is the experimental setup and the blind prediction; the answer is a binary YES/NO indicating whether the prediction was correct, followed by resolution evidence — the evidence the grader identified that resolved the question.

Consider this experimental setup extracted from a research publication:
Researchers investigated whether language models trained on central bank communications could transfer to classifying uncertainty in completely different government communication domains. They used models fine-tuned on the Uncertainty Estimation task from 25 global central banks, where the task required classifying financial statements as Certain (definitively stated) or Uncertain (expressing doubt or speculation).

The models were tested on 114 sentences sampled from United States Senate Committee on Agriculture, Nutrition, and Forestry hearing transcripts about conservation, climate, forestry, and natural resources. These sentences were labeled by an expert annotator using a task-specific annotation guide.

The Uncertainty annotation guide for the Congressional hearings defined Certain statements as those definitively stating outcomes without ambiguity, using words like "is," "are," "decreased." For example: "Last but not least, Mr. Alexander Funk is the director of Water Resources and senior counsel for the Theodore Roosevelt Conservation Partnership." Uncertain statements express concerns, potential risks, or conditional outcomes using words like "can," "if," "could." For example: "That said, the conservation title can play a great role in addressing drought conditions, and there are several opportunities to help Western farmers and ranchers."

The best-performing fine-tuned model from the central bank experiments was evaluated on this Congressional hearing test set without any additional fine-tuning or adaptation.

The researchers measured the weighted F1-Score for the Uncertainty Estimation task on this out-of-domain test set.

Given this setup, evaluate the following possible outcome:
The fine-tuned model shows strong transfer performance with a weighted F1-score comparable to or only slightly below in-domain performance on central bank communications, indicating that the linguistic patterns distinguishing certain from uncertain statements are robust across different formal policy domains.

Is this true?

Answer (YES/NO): NO